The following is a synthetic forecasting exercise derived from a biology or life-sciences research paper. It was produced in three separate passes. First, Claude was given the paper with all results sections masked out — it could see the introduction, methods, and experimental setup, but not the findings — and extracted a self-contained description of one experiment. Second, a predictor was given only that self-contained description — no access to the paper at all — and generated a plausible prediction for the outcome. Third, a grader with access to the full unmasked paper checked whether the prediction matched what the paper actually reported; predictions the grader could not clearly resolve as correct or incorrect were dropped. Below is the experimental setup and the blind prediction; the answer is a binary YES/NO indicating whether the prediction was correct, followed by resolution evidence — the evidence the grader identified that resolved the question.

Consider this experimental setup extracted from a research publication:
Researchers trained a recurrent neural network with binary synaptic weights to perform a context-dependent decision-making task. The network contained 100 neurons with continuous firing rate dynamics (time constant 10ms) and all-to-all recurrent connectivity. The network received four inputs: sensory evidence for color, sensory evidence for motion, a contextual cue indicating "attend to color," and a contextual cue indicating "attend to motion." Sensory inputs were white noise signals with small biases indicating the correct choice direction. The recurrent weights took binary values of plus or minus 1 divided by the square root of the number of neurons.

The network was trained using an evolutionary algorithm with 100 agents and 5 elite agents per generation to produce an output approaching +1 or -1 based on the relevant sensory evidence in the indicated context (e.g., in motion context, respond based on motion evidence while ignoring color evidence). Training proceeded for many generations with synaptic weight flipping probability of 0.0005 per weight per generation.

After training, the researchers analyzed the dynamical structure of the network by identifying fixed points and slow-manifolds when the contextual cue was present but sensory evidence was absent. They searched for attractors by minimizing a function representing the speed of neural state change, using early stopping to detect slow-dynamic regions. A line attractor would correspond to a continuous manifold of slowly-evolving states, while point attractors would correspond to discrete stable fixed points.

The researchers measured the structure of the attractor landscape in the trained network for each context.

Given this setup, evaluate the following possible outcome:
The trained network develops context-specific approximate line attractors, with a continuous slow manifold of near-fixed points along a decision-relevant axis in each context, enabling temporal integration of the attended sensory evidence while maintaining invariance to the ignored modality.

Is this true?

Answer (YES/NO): YES